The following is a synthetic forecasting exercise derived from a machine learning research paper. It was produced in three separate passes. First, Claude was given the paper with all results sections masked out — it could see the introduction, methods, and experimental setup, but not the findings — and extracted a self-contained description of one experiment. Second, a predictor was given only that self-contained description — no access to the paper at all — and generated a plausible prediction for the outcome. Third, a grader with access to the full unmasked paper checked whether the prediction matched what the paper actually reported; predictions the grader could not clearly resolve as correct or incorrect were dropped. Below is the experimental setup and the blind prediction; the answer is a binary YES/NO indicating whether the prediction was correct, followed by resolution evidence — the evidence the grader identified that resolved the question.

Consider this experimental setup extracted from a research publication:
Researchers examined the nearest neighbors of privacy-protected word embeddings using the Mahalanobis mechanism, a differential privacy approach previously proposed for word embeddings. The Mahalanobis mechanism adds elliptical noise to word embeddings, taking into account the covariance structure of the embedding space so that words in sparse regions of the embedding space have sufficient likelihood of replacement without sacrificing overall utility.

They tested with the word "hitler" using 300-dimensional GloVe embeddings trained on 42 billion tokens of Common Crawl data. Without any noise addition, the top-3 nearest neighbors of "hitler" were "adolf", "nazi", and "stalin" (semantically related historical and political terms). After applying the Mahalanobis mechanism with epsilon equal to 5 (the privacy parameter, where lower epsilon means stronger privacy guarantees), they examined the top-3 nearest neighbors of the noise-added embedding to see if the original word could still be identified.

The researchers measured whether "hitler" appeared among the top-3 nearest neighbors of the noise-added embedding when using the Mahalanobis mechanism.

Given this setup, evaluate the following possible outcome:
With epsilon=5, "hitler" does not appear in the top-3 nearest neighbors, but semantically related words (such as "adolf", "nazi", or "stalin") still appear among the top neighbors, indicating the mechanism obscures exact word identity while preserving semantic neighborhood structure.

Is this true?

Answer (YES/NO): NO